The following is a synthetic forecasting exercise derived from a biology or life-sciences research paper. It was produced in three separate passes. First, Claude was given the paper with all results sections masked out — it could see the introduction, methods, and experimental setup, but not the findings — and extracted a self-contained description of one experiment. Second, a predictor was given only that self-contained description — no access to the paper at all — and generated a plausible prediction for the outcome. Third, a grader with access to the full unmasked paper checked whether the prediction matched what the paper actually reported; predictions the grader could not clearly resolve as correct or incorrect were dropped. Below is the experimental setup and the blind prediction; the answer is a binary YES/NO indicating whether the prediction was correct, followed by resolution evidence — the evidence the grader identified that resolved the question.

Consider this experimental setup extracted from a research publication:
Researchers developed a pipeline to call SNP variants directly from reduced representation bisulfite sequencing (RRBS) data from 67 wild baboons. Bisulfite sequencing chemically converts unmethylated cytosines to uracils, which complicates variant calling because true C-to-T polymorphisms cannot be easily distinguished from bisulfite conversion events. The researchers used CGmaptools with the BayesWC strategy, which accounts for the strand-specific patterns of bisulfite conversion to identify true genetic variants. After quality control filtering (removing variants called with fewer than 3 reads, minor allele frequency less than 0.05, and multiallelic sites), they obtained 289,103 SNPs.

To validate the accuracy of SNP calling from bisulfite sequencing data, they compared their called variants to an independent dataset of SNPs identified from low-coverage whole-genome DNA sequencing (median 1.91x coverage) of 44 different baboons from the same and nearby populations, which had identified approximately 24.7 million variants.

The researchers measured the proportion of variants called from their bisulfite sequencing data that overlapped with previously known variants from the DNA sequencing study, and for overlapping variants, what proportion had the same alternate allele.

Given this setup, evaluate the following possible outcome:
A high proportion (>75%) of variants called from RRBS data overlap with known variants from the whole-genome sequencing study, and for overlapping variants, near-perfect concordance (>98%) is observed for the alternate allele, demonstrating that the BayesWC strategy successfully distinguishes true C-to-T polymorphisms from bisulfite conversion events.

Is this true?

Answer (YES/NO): NO